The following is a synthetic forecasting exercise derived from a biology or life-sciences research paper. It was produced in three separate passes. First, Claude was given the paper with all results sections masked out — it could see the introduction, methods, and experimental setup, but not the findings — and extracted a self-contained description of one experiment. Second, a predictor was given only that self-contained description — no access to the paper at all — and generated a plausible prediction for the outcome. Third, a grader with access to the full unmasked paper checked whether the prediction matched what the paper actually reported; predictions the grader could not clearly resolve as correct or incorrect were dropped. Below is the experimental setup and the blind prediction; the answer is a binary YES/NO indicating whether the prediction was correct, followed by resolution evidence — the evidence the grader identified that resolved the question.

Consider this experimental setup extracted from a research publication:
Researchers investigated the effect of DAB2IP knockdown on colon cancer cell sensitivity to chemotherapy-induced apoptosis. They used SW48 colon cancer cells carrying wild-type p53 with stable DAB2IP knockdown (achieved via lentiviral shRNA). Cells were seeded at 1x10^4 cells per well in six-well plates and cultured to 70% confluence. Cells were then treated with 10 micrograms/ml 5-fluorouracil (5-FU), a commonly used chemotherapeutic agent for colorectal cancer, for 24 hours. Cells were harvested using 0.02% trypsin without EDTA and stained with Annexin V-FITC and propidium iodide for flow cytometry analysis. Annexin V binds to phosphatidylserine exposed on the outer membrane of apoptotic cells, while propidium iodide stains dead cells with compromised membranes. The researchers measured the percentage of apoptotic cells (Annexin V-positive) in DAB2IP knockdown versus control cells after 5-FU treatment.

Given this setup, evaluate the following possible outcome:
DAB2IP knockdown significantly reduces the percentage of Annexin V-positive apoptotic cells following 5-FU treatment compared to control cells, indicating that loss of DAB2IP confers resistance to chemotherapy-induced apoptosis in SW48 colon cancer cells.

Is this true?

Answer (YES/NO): YES